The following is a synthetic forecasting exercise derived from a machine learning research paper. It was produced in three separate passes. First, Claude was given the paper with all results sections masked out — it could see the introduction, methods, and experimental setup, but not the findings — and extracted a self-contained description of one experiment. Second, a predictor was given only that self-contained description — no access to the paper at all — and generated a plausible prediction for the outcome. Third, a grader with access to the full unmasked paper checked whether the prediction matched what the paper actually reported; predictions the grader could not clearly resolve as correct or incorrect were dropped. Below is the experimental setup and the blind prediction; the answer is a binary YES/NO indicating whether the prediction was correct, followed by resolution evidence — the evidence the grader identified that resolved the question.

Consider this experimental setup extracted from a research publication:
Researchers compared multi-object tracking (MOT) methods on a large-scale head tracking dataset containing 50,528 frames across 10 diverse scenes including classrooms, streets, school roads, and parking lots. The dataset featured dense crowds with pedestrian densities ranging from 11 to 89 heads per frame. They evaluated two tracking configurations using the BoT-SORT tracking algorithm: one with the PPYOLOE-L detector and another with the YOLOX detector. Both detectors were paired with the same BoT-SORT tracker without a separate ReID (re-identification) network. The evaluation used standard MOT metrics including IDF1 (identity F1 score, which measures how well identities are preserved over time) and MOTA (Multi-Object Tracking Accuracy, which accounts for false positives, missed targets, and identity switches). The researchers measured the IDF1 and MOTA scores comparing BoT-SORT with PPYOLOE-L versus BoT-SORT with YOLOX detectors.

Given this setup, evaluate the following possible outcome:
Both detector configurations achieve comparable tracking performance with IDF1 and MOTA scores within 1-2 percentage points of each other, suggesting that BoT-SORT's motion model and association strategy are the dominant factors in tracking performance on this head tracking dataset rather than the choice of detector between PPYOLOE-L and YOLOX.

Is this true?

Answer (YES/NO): NO